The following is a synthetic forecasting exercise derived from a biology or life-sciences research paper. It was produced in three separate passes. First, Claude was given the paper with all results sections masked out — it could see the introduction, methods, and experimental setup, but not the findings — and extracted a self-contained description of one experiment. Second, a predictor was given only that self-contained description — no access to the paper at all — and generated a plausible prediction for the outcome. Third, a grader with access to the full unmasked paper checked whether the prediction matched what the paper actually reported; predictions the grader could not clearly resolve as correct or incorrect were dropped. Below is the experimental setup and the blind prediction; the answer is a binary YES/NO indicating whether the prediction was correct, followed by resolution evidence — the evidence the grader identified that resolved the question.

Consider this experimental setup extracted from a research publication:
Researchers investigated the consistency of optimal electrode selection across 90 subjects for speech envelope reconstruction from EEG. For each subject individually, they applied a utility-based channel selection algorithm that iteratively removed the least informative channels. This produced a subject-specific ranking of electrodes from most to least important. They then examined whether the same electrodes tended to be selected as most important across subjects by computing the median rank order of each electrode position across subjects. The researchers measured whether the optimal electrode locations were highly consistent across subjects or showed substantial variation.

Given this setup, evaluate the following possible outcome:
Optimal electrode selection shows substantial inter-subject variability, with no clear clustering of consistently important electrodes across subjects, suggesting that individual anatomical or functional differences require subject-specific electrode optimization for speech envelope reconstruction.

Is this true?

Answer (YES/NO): NO